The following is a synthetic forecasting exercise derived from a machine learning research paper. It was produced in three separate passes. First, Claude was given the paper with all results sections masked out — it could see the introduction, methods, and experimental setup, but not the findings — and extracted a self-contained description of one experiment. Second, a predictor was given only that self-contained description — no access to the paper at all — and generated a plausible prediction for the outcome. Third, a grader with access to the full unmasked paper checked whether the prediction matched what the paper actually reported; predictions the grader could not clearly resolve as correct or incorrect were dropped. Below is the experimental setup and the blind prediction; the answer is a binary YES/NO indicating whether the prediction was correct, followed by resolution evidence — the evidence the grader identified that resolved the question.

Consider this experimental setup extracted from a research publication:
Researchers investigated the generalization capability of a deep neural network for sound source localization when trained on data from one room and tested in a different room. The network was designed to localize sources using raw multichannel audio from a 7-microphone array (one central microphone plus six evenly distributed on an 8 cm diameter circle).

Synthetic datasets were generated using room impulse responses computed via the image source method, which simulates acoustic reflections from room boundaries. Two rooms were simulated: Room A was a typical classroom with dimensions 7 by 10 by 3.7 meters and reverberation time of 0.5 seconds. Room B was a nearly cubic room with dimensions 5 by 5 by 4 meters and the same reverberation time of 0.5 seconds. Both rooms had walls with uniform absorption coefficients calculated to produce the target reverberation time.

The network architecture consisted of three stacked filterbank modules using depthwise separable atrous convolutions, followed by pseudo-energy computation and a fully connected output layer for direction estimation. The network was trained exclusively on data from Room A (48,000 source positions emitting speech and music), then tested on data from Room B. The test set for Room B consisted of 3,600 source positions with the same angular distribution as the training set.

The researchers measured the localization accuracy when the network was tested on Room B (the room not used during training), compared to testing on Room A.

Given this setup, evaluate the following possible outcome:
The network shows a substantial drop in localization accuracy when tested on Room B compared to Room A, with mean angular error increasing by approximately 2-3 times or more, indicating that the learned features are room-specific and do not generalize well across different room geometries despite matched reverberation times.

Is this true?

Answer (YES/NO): NO